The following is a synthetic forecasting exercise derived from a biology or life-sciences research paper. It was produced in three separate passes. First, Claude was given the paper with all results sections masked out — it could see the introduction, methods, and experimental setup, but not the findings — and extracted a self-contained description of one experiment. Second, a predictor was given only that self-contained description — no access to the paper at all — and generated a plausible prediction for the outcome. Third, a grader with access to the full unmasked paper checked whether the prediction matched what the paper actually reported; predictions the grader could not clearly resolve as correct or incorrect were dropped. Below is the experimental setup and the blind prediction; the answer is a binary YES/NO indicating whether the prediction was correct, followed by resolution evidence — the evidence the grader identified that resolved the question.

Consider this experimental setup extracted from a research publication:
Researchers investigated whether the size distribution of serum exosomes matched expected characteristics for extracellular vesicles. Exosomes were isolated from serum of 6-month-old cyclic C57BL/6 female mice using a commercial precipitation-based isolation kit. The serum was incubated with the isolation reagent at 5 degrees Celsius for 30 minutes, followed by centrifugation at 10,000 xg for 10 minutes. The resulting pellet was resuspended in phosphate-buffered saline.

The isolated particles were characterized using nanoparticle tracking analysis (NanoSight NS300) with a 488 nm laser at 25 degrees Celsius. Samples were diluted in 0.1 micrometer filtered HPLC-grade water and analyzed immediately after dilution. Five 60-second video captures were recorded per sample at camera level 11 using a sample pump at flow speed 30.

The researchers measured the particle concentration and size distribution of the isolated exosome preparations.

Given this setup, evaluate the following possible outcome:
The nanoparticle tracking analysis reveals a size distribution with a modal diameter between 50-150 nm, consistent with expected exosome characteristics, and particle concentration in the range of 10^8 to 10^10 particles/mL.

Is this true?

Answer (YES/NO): NO